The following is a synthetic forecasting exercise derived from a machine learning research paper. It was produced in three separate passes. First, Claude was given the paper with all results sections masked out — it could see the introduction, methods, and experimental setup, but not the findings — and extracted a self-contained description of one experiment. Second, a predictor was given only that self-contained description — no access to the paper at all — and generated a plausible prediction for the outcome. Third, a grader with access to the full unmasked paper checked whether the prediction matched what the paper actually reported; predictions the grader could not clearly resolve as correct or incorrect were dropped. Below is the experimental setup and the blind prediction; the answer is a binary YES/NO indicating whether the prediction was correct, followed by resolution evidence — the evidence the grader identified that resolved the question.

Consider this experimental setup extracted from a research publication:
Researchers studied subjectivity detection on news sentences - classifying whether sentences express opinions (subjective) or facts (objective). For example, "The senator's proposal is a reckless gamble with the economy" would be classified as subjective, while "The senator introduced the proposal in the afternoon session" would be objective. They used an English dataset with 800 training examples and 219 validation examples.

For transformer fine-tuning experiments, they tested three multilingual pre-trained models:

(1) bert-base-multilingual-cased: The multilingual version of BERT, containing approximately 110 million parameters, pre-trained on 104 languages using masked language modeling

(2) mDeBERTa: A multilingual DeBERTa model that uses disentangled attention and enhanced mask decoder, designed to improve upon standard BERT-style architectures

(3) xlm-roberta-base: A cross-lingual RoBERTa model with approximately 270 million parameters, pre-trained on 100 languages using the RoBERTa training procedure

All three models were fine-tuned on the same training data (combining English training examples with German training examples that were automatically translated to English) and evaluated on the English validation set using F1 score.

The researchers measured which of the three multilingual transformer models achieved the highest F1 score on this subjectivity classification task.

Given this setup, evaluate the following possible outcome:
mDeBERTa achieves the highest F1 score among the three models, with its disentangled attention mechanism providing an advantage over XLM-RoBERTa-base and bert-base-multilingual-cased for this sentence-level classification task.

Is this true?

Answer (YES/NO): NO